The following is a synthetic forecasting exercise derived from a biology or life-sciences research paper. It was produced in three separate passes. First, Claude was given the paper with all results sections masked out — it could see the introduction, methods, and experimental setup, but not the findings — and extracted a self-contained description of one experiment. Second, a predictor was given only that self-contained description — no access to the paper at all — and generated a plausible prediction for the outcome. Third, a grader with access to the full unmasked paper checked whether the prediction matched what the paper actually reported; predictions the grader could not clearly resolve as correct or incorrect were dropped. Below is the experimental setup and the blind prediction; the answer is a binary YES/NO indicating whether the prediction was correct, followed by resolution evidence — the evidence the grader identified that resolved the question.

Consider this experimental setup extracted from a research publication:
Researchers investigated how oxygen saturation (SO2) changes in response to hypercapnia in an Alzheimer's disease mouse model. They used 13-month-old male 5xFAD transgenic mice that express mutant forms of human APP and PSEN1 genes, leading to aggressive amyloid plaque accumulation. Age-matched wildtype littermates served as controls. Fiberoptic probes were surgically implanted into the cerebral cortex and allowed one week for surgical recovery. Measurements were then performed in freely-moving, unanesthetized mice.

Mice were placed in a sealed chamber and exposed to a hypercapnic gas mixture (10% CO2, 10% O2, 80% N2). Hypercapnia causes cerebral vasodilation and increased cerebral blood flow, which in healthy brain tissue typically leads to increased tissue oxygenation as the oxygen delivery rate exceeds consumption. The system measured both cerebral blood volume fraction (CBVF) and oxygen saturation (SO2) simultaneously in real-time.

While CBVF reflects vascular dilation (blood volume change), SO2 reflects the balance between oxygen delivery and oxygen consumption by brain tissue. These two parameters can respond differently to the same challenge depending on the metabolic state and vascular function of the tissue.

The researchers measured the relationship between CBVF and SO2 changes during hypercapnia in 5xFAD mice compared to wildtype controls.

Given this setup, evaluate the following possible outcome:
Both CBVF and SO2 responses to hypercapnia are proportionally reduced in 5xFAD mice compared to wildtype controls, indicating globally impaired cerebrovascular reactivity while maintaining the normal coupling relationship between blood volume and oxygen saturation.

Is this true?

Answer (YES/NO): NO